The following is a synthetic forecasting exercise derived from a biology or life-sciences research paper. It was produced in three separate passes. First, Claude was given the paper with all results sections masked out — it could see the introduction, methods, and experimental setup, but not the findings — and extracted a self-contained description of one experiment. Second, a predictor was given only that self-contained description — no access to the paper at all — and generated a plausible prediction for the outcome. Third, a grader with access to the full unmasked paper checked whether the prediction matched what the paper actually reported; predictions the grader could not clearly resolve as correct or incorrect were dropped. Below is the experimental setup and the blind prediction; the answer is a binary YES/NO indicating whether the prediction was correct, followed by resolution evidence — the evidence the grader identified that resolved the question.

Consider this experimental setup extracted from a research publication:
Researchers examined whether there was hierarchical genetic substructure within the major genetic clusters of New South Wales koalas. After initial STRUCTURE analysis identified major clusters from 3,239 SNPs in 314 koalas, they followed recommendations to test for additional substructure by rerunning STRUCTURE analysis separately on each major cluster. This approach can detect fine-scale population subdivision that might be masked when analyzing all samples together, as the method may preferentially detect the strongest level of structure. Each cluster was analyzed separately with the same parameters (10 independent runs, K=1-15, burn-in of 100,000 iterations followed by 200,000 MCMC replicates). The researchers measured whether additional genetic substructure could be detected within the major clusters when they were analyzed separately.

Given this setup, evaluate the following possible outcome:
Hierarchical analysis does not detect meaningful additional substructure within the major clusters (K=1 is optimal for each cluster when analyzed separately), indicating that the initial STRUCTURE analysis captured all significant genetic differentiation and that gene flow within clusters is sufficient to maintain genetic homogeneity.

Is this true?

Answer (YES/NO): NO